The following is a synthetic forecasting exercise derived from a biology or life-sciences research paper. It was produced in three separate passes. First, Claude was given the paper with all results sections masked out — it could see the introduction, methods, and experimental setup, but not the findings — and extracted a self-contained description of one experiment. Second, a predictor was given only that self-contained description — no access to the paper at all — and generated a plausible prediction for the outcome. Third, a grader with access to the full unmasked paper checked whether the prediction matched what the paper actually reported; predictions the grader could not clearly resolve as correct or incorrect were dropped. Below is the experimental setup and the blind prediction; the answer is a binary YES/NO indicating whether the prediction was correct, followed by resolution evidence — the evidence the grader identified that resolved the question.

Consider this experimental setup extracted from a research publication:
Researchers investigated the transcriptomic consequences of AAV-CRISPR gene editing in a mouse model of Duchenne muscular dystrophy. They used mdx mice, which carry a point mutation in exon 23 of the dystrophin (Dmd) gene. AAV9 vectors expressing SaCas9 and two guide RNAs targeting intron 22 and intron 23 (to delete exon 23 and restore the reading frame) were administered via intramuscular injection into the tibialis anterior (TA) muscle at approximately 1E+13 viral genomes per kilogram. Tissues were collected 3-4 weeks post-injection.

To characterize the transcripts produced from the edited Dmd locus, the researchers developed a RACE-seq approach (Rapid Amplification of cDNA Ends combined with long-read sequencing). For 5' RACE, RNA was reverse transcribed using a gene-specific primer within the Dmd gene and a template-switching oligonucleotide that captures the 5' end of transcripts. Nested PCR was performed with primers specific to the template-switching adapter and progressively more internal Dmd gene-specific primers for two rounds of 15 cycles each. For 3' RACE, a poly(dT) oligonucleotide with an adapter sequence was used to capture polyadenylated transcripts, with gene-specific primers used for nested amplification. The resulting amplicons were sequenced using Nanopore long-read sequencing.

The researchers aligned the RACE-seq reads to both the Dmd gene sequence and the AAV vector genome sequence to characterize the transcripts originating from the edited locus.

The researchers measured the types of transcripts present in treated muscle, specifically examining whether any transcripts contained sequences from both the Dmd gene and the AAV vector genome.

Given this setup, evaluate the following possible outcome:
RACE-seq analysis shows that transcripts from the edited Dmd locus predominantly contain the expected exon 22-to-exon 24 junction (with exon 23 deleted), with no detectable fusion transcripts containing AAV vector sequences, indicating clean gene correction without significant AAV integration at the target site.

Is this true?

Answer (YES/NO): NO